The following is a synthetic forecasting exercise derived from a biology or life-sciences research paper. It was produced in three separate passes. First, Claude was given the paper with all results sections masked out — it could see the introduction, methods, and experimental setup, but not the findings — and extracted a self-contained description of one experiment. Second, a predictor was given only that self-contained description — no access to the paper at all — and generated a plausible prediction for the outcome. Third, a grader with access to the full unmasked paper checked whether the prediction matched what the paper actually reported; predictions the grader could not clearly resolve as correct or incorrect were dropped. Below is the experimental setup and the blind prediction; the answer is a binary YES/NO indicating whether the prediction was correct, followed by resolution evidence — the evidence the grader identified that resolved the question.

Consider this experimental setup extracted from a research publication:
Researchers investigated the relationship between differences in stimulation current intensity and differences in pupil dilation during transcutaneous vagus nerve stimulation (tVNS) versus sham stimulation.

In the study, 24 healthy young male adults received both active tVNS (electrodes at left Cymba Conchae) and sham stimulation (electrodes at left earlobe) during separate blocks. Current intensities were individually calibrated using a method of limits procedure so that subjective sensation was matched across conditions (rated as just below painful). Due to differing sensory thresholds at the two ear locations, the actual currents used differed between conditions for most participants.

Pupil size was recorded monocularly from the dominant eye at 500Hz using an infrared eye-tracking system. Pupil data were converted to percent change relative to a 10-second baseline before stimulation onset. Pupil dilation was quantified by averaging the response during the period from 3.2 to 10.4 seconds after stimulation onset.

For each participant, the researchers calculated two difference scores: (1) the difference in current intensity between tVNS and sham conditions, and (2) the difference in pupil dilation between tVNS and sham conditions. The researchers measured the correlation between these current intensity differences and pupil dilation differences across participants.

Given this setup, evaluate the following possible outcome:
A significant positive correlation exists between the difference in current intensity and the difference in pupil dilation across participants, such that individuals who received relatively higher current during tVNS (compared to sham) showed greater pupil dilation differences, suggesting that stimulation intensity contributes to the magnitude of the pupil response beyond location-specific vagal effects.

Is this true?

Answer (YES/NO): NO